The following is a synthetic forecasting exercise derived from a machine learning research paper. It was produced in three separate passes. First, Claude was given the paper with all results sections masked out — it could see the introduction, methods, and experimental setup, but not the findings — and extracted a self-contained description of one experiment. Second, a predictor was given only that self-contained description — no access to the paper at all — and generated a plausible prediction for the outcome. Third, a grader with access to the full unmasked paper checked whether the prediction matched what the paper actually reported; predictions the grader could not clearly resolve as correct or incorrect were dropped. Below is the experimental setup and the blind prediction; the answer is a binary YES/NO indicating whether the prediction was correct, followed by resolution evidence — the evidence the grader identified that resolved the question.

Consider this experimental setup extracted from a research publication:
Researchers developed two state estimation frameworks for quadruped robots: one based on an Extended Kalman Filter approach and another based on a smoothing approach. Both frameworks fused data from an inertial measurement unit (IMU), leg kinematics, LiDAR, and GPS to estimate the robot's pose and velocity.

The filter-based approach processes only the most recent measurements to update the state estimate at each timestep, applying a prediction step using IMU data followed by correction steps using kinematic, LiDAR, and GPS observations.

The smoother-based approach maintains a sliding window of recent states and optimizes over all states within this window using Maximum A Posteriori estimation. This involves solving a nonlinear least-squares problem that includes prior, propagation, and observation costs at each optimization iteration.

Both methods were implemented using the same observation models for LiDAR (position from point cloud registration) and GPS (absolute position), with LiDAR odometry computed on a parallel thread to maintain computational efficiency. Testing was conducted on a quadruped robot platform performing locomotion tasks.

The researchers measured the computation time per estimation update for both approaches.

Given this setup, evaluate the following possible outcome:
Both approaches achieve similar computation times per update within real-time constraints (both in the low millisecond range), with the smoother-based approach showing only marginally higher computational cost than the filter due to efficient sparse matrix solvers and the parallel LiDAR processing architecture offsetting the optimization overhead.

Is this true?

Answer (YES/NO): NO